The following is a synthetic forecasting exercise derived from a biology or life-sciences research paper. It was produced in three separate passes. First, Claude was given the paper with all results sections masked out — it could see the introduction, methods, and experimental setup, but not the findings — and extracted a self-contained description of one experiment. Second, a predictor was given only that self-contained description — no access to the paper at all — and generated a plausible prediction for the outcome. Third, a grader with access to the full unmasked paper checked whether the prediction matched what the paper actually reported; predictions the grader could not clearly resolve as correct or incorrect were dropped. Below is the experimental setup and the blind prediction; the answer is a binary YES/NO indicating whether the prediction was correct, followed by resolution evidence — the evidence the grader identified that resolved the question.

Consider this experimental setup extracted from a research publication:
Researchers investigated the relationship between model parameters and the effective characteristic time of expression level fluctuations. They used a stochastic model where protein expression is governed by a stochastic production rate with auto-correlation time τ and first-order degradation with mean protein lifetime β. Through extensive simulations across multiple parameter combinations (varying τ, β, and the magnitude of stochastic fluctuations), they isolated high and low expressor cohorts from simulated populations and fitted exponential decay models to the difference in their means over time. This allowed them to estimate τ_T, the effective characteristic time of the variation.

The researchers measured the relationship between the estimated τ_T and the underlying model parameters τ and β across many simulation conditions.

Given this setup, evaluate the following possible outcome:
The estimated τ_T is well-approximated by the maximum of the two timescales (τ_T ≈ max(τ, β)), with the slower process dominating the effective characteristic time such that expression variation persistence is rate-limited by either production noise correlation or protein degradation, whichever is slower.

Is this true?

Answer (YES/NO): NO